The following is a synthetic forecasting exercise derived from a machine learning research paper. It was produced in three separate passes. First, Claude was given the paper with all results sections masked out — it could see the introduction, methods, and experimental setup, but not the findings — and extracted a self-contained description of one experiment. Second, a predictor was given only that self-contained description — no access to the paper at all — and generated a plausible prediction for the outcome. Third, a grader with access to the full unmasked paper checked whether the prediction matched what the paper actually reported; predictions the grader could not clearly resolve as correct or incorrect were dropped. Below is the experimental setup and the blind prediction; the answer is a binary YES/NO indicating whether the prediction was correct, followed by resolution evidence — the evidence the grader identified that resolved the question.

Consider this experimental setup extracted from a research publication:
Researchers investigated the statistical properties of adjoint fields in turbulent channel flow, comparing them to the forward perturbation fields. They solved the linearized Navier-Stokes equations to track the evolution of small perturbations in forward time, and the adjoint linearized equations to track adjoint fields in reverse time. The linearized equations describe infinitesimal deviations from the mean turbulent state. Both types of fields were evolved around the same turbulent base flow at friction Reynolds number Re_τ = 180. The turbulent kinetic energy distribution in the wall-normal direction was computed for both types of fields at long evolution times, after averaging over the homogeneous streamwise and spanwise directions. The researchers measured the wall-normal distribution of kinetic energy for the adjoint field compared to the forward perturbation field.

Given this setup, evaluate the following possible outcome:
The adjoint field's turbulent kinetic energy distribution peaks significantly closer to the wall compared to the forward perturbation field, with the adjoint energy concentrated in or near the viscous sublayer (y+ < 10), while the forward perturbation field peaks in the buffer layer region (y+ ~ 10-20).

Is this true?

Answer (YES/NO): NO